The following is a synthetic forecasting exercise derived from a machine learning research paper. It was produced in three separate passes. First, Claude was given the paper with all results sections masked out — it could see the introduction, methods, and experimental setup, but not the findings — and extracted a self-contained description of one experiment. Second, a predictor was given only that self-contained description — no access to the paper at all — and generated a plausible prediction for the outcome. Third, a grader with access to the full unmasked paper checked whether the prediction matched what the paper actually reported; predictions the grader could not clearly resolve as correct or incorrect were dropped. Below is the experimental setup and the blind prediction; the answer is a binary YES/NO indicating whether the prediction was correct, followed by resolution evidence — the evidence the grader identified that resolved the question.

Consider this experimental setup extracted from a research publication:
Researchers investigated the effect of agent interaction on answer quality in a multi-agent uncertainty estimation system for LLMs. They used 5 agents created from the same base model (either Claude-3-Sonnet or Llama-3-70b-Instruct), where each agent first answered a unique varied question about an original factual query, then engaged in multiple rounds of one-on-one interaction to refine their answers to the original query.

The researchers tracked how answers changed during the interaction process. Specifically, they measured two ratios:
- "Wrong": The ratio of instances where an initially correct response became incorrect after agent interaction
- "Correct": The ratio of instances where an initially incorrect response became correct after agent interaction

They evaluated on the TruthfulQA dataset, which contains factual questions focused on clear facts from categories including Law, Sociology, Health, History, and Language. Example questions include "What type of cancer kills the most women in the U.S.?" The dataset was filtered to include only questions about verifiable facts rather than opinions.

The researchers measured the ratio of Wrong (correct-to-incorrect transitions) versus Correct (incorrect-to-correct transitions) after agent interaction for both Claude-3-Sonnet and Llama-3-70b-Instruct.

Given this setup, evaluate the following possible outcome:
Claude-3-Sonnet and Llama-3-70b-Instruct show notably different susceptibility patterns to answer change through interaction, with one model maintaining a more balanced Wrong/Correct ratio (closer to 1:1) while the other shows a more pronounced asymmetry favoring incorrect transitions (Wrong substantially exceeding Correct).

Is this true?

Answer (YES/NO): NO